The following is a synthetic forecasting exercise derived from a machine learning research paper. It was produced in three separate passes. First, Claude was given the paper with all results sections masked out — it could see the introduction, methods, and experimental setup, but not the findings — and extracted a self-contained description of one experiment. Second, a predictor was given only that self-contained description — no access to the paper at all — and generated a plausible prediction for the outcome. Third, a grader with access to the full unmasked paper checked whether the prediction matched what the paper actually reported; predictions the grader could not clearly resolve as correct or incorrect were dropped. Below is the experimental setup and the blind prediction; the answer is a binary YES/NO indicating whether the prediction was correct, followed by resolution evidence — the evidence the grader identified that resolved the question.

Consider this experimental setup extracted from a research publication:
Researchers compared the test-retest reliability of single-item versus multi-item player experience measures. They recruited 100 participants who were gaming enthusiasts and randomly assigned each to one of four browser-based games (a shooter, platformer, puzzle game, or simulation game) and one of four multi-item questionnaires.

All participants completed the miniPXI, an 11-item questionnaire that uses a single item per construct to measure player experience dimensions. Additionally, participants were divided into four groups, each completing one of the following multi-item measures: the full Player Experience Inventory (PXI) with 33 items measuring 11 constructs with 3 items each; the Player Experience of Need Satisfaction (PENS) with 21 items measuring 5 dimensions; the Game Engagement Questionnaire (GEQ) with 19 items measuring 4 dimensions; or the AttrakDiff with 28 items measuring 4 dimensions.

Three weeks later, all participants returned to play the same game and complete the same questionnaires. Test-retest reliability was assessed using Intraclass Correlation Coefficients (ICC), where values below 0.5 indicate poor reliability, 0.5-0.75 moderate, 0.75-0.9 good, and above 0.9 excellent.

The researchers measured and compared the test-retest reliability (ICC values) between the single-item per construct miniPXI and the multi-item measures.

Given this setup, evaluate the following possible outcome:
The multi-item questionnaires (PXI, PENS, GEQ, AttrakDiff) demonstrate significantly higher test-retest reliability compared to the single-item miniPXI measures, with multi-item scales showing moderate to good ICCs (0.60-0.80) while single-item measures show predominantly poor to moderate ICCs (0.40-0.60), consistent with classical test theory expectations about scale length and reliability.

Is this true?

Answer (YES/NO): NO